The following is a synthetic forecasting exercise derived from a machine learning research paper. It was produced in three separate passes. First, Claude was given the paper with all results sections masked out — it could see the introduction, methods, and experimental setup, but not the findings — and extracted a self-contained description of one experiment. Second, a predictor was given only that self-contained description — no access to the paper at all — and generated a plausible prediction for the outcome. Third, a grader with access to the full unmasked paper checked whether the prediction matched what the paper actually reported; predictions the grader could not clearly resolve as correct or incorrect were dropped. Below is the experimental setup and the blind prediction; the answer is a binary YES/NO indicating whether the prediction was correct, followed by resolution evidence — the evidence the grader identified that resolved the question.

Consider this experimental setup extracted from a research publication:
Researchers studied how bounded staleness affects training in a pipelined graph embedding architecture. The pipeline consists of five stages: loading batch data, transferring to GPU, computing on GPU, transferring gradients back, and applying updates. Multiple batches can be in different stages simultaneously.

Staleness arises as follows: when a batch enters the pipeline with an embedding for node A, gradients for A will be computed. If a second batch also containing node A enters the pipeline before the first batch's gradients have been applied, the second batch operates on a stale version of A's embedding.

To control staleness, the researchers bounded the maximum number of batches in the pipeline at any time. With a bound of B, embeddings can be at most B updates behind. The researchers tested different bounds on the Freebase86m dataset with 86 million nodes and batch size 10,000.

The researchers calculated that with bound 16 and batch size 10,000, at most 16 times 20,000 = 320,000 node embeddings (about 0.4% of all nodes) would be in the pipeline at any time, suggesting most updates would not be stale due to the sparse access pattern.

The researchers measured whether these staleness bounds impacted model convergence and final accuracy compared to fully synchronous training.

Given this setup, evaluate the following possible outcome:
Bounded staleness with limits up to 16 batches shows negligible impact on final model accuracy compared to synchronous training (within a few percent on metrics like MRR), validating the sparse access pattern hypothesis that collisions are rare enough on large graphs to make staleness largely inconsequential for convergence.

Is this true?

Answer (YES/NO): YES